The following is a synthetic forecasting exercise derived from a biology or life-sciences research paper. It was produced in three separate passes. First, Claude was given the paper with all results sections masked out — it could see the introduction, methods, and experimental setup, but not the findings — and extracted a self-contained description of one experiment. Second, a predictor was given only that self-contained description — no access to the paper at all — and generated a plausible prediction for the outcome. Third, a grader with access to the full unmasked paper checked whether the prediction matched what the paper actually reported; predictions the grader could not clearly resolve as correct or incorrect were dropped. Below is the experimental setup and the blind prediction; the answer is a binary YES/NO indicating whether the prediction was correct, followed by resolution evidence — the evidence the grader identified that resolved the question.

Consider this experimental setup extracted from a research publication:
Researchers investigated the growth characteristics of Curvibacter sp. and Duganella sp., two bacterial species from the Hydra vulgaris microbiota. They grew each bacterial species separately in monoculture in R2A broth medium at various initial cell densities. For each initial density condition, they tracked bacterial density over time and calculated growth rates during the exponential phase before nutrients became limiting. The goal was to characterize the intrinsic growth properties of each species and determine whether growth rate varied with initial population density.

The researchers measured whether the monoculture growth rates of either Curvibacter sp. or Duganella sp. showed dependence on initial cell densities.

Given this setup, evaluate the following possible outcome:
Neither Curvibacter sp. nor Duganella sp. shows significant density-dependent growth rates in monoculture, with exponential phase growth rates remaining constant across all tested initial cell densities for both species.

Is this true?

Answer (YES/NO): YES